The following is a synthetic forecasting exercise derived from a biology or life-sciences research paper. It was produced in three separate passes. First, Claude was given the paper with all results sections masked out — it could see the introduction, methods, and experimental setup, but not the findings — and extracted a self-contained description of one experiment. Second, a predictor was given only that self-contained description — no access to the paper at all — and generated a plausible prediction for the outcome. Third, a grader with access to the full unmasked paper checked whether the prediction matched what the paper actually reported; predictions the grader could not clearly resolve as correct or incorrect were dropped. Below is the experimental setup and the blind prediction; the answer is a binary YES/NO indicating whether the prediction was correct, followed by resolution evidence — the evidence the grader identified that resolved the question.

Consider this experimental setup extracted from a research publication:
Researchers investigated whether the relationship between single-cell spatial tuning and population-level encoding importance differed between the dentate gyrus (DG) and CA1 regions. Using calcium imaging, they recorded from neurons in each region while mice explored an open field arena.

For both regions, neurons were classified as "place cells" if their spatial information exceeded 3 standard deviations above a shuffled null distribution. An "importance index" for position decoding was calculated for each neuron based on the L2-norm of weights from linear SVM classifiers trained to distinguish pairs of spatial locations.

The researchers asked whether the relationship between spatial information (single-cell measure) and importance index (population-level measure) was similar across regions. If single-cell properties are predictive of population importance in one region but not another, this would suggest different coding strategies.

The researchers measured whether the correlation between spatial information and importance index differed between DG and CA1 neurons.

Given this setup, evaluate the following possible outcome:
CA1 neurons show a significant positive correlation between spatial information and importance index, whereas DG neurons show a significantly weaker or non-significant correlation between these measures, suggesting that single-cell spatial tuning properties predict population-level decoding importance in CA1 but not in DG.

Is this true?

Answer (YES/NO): NO